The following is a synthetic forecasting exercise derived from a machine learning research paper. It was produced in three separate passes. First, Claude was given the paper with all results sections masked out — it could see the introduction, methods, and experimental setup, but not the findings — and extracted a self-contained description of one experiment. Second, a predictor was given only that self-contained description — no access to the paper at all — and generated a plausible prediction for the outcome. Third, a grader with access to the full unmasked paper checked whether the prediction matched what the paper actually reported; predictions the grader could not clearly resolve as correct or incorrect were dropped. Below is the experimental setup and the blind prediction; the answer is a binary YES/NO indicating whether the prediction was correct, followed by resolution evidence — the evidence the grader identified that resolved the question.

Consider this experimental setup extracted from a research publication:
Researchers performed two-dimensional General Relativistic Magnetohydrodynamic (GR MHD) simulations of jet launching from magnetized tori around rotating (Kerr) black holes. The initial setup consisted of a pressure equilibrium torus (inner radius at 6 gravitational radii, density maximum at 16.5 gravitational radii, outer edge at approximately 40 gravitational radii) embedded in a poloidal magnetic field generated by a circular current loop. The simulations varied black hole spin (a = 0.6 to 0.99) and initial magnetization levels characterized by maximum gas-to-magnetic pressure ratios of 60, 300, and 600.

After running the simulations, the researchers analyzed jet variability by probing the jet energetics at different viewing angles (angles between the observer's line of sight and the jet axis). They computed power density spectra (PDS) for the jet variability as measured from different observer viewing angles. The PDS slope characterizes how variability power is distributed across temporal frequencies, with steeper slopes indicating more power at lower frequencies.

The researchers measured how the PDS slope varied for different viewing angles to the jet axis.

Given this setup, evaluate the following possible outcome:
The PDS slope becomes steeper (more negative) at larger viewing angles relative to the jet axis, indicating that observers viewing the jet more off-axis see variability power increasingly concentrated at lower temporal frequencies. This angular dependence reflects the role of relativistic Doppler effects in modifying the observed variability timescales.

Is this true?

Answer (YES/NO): NO